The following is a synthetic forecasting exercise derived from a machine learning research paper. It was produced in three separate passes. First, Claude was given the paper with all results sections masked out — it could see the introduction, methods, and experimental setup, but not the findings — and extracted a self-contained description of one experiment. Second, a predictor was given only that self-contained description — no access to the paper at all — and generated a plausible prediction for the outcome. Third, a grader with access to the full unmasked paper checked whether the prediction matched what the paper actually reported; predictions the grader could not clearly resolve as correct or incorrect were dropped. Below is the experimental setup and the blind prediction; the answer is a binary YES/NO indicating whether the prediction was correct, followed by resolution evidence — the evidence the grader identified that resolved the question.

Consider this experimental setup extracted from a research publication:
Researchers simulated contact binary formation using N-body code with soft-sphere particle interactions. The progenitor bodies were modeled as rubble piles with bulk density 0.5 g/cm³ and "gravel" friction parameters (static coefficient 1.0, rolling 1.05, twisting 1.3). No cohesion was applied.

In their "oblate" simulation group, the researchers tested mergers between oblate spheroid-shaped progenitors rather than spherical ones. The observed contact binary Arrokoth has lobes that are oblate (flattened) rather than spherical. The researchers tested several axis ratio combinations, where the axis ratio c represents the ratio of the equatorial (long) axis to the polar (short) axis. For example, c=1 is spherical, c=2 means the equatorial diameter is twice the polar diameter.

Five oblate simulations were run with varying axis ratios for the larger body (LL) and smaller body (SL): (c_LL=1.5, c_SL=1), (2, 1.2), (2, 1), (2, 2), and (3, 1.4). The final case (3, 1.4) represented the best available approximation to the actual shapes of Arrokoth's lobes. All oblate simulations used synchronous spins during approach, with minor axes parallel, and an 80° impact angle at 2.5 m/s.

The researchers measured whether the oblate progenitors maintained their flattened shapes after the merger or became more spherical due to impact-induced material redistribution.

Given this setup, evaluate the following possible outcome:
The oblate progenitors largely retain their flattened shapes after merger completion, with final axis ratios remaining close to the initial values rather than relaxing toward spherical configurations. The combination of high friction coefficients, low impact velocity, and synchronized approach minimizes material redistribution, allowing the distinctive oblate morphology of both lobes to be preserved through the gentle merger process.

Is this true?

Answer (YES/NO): YES